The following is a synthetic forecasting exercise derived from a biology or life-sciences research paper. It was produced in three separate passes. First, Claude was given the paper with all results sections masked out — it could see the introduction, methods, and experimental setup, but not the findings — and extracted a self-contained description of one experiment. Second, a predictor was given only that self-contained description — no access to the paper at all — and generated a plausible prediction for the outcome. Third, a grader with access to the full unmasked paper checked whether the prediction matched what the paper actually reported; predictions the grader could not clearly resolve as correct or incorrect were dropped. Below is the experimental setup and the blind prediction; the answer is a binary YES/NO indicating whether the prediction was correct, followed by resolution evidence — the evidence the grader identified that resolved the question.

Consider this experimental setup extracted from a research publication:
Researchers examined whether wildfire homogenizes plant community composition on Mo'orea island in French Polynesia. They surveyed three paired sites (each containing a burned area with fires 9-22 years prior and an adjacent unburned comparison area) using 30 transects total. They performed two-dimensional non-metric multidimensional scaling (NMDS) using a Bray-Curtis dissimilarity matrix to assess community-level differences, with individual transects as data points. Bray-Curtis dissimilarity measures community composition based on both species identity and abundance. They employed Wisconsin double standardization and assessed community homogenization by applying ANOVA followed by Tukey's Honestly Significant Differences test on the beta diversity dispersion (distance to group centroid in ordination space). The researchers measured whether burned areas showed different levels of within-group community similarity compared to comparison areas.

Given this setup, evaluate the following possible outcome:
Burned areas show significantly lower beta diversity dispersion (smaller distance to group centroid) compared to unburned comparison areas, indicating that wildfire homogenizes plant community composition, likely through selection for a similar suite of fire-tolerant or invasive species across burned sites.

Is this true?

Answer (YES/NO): NO